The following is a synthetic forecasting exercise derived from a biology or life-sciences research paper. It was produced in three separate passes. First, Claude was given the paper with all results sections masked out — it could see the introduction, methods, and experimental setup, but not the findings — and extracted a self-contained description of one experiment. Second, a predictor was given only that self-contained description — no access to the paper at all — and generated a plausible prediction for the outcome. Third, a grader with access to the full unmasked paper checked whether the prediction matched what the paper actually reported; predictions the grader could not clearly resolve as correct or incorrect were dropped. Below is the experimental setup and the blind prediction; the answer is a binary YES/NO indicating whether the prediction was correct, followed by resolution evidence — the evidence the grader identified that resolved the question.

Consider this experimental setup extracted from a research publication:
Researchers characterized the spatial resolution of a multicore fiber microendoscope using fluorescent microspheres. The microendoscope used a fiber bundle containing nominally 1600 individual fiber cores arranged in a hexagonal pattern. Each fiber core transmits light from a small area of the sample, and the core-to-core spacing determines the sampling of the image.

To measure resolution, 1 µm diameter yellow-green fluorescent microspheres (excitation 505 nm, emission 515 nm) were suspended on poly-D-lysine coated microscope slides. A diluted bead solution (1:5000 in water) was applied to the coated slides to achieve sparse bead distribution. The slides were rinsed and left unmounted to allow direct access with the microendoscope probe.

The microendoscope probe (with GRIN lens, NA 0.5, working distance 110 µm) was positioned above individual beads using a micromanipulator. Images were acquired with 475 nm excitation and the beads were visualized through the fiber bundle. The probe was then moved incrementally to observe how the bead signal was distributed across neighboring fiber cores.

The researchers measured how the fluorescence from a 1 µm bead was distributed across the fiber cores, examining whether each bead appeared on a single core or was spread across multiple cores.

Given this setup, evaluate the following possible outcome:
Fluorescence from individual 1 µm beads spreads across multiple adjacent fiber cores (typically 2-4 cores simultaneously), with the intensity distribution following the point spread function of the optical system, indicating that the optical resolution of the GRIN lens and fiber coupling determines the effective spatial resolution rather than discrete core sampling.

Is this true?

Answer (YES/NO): NO